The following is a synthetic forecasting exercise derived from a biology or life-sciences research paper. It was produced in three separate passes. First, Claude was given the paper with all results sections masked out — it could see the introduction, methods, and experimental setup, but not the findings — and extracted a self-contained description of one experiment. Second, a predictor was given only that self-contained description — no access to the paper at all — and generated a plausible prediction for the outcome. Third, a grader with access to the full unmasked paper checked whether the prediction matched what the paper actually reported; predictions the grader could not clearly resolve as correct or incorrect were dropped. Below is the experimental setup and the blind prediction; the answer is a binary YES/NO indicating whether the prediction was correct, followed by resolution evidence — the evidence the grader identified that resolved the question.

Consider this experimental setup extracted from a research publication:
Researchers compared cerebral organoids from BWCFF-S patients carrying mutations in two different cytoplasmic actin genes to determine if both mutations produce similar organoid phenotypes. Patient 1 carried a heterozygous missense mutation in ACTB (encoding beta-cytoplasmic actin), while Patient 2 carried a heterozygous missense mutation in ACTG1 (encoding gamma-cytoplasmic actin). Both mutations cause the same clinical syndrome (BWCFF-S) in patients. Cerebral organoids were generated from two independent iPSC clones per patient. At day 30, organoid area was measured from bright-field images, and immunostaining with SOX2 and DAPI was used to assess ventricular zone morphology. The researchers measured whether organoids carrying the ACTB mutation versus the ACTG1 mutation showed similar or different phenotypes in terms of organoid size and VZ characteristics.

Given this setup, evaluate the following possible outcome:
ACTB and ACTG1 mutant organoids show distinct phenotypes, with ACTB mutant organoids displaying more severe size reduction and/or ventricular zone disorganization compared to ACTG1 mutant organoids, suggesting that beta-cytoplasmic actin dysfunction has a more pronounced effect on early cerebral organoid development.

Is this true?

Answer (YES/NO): NO